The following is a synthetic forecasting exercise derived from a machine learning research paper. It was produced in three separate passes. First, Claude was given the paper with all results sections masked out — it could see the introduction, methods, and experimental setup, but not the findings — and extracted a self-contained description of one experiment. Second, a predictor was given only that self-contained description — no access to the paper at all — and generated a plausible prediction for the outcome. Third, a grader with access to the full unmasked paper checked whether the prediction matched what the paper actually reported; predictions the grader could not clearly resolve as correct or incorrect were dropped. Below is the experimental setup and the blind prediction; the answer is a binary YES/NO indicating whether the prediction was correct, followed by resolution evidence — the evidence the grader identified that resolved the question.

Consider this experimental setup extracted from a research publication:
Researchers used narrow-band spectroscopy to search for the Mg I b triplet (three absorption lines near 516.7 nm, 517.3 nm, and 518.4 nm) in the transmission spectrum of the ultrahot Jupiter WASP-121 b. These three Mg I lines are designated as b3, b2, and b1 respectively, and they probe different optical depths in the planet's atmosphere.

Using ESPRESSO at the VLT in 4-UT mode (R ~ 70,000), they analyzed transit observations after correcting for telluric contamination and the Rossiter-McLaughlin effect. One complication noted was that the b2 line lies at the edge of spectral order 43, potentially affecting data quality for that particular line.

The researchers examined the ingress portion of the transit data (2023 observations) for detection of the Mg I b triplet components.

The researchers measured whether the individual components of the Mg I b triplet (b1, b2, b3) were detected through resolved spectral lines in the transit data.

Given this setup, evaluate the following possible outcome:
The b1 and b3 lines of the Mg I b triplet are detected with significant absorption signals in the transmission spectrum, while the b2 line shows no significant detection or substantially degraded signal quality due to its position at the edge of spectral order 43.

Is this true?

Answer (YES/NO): NO